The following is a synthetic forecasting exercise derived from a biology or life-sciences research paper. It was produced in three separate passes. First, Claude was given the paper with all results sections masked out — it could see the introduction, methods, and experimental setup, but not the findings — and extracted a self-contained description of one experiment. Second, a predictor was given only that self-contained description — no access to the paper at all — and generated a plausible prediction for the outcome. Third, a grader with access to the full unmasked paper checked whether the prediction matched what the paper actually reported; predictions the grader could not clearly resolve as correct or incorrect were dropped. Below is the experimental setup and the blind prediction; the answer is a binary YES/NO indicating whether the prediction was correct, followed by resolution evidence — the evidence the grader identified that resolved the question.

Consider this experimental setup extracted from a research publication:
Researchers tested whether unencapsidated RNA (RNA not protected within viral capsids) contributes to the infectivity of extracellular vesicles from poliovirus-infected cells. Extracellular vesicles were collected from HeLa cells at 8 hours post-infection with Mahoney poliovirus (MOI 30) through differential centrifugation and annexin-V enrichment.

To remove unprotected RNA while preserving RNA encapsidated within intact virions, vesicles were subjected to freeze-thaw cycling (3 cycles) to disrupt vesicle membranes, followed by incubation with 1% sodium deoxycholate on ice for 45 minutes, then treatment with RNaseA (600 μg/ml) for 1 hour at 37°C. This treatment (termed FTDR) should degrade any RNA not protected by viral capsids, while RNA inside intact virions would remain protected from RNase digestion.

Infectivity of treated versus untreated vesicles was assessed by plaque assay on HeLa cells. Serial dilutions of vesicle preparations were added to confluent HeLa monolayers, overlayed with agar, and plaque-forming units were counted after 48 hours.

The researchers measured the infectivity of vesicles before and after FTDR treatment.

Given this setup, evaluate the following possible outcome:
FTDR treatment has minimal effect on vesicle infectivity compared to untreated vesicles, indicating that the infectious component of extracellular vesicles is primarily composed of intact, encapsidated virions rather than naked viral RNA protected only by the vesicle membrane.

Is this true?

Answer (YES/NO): NO